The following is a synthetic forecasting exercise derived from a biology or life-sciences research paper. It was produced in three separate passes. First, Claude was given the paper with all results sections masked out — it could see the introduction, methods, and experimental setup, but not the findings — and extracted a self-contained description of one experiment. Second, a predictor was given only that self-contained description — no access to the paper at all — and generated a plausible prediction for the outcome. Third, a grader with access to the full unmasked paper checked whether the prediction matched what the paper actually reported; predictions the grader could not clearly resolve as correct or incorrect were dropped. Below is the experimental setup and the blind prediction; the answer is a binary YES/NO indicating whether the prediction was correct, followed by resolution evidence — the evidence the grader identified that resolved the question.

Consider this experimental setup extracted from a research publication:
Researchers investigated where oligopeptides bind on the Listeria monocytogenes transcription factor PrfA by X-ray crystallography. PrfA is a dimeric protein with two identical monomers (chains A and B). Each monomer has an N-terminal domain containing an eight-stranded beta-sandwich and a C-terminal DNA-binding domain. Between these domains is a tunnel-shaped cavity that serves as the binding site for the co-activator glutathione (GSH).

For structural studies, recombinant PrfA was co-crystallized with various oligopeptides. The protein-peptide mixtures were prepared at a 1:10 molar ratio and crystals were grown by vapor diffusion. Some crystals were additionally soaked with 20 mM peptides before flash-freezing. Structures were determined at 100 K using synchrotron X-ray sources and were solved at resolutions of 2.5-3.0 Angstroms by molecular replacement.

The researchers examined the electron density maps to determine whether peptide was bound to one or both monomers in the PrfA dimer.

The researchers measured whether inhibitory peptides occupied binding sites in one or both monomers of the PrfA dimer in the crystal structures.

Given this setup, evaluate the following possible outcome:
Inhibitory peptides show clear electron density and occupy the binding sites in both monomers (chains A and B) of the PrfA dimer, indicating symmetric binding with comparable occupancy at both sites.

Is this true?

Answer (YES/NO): NO